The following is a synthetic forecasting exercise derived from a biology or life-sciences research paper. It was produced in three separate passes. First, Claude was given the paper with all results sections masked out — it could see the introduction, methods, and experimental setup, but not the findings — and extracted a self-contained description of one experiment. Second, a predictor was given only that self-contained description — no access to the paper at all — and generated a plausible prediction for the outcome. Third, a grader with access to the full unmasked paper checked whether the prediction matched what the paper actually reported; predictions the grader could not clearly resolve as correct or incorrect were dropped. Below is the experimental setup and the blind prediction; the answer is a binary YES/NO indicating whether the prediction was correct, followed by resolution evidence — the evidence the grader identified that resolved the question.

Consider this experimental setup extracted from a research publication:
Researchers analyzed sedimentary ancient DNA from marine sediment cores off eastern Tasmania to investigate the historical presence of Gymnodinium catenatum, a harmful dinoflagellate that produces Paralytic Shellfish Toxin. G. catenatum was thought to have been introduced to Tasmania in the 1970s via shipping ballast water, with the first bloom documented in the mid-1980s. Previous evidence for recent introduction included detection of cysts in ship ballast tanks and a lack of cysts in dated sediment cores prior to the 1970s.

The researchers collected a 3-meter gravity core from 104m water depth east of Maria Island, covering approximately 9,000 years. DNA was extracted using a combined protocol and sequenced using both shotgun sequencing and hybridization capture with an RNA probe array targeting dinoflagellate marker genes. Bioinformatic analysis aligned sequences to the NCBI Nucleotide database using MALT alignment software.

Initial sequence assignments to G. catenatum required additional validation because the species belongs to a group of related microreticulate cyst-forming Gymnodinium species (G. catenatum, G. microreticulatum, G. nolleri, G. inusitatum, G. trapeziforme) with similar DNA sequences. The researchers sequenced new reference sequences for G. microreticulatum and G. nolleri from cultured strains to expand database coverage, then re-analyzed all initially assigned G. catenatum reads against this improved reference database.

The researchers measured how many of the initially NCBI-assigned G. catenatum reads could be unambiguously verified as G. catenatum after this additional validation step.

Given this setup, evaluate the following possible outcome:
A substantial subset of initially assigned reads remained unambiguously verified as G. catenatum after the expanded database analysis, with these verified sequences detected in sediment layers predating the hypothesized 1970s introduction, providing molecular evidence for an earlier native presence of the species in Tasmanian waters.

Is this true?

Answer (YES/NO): NO